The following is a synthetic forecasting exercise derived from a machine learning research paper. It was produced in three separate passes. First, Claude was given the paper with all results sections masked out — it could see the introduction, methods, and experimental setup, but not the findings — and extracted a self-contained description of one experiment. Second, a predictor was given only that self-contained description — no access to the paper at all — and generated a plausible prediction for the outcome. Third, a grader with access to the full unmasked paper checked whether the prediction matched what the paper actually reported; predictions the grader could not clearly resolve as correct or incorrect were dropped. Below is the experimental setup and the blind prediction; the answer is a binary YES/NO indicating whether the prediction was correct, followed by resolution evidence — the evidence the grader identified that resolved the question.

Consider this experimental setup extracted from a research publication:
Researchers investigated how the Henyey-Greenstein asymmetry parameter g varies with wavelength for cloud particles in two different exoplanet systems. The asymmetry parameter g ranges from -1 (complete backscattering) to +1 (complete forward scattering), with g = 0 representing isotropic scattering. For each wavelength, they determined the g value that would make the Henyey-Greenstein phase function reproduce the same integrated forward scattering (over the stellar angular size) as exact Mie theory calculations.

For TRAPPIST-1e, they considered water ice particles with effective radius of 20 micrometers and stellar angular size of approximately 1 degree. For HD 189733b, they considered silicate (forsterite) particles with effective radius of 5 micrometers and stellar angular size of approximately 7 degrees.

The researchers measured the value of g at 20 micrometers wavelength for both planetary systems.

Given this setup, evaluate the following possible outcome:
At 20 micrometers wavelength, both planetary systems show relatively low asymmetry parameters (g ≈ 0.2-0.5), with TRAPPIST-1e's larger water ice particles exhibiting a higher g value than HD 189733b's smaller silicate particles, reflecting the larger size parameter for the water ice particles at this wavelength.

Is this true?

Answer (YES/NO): NO